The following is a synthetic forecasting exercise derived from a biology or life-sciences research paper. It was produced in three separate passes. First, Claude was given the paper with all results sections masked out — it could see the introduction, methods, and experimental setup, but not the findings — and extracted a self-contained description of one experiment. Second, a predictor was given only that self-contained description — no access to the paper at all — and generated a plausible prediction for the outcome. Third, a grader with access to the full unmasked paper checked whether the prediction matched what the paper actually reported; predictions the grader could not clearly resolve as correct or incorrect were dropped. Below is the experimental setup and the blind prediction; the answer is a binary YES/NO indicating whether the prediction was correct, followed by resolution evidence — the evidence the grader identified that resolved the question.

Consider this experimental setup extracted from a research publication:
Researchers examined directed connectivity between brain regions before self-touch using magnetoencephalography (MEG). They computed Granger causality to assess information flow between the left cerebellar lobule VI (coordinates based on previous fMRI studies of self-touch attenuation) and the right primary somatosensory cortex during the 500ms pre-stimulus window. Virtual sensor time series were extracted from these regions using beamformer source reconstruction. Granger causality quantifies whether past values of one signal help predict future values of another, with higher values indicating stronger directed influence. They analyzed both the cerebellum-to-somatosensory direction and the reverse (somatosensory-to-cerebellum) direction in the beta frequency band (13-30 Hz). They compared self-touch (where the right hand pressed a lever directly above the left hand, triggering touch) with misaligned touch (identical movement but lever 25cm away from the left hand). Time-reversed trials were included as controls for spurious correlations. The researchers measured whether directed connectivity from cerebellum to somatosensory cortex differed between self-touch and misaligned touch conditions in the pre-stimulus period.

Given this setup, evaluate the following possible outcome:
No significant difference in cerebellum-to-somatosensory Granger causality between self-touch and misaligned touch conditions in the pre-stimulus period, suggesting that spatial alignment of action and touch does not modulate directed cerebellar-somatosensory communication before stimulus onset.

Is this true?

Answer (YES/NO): NO